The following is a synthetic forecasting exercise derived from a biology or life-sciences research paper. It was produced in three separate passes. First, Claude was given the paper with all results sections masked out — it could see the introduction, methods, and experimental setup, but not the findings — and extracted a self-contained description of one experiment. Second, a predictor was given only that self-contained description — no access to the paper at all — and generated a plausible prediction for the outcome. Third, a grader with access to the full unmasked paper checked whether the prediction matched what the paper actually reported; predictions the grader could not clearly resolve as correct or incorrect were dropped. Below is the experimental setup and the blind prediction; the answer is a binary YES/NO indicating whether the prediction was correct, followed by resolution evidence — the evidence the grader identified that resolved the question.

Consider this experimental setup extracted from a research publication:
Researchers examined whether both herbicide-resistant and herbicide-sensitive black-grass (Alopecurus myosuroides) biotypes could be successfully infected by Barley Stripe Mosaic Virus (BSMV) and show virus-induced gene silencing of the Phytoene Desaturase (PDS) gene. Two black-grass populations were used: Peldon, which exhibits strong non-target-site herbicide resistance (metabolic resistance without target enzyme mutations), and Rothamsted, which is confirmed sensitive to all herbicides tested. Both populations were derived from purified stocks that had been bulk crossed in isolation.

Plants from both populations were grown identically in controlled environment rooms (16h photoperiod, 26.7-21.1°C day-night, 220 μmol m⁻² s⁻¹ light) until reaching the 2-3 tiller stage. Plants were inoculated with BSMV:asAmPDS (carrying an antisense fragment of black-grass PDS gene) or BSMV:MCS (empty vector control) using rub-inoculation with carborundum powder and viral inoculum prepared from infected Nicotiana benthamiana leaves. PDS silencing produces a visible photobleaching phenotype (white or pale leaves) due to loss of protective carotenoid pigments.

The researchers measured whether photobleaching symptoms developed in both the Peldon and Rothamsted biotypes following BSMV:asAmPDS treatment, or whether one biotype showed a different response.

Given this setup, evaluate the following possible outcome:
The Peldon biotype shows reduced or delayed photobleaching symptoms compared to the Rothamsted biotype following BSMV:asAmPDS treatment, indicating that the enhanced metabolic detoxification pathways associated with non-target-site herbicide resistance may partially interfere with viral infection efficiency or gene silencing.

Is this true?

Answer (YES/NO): NO